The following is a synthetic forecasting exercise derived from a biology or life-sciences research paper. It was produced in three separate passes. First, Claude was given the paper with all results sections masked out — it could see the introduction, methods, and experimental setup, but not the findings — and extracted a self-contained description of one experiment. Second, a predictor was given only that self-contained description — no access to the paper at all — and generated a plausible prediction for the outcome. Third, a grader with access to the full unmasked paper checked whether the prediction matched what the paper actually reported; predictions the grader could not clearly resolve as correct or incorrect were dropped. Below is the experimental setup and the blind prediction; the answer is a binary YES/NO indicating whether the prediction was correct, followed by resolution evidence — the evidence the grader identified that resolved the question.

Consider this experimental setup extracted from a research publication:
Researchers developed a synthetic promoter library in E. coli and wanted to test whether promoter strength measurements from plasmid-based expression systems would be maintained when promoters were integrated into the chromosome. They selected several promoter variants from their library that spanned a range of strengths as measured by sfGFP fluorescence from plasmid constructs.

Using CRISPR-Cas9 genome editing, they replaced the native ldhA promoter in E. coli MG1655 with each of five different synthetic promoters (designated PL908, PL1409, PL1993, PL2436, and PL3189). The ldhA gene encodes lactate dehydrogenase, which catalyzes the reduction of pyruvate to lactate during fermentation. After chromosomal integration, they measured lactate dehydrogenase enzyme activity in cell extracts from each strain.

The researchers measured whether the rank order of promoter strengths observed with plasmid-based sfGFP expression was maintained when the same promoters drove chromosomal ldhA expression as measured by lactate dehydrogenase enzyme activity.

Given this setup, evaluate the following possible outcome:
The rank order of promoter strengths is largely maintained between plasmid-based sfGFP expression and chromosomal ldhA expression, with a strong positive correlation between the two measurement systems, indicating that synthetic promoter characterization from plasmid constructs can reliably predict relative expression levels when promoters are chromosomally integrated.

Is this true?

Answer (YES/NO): YES